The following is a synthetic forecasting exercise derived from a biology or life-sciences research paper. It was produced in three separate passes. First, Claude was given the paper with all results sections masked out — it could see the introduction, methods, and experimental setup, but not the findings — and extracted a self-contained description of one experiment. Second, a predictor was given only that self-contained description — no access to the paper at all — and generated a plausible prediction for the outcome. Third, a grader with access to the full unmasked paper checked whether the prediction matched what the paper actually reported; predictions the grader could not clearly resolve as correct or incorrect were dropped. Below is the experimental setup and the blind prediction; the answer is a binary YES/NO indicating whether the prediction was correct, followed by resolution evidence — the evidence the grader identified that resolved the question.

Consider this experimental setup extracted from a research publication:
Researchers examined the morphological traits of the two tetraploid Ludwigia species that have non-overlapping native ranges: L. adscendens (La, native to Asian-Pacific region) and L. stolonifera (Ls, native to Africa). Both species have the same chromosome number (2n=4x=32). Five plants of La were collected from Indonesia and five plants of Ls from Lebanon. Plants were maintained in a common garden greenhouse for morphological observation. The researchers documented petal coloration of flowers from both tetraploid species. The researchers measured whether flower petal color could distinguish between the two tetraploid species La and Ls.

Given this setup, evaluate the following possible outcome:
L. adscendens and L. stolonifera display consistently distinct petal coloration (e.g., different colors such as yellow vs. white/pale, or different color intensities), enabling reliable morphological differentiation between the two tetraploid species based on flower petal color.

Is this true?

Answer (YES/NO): YES